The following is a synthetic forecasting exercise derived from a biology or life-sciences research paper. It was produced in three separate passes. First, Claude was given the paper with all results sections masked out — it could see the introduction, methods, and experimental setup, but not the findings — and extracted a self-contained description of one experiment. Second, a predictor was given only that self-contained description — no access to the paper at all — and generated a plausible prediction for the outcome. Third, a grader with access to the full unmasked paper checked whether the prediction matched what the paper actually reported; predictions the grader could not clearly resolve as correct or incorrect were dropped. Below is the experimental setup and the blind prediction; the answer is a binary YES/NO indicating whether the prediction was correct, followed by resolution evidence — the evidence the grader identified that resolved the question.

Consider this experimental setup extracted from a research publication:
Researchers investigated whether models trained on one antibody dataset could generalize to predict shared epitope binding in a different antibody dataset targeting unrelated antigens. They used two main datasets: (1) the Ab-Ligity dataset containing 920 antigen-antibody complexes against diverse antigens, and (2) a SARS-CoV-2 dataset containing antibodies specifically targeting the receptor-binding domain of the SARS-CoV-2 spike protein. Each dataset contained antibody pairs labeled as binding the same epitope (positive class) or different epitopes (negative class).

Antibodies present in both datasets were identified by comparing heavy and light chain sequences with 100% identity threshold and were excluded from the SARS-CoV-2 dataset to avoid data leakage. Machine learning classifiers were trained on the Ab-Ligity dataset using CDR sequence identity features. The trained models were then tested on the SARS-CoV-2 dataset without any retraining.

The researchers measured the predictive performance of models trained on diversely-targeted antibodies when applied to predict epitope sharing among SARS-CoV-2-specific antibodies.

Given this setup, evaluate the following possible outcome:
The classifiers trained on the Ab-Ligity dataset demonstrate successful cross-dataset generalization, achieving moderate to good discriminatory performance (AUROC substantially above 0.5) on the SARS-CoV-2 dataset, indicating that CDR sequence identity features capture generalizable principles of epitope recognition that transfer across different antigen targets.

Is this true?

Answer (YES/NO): YES